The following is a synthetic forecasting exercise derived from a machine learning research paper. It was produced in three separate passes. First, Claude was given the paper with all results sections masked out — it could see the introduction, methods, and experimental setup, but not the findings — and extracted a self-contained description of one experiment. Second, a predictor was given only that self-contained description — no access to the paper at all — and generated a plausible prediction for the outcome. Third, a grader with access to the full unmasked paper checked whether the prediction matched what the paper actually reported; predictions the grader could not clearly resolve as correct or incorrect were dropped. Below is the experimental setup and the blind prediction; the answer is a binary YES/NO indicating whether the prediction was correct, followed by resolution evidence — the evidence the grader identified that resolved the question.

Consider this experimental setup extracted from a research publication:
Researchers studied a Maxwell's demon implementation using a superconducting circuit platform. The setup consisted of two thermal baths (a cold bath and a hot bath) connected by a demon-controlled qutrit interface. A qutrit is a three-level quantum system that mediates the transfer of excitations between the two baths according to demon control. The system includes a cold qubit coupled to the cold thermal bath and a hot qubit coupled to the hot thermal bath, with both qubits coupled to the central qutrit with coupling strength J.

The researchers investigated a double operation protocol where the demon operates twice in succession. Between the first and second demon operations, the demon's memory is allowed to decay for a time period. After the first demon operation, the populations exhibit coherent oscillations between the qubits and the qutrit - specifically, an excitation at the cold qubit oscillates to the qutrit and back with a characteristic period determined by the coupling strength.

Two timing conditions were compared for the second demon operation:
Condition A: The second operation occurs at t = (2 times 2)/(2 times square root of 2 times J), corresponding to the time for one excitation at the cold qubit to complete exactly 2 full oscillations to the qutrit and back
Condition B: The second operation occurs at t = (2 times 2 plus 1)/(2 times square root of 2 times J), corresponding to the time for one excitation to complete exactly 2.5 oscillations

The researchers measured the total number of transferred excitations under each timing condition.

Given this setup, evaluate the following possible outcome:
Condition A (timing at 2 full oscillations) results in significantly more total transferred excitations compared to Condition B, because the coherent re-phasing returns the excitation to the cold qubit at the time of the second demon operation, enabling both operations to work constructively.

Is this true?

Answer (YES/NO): NO